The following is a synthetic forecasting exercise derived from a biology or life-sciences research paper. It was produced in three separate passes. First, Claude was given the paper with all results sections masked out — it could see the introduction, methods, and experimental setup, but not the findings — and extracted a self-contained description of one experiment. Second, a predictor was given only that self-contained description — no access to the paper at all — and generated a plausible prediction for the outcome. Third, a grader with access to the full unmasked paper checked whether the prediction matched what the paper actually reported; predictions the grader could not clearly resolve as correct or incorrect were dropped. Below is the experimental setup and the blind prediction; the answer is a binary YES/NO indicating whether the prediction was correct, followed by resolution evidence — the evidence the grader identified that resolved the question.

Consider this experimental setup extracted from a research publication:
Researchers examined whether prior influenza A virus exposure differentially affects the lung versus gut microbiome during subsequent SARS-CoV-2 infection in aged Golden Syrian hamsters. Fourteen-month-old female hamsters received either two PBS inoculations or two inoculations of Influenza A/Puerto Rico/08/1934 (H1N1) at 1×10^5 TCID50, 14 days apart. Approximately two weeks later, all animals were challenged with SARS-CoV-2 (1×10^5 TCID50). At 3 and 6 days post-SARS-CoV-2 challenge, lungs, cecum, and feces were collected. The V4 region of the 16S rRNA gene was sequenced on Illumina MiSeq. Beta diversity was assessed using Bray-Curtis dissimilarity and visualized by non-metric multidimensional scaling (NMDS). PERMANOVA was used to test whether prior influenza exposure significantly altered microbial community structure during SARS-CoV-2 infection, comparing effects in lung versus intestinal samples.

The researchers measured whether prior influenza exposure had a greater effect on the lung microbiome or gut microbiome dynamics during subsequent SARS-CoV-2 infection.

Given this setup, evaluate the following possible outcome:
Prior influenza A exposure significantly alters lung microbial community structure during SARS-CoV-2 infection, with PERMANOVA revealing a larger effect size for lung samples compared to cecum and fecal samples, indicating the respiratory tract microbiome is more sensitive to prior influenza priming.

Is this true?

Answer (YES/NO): YES